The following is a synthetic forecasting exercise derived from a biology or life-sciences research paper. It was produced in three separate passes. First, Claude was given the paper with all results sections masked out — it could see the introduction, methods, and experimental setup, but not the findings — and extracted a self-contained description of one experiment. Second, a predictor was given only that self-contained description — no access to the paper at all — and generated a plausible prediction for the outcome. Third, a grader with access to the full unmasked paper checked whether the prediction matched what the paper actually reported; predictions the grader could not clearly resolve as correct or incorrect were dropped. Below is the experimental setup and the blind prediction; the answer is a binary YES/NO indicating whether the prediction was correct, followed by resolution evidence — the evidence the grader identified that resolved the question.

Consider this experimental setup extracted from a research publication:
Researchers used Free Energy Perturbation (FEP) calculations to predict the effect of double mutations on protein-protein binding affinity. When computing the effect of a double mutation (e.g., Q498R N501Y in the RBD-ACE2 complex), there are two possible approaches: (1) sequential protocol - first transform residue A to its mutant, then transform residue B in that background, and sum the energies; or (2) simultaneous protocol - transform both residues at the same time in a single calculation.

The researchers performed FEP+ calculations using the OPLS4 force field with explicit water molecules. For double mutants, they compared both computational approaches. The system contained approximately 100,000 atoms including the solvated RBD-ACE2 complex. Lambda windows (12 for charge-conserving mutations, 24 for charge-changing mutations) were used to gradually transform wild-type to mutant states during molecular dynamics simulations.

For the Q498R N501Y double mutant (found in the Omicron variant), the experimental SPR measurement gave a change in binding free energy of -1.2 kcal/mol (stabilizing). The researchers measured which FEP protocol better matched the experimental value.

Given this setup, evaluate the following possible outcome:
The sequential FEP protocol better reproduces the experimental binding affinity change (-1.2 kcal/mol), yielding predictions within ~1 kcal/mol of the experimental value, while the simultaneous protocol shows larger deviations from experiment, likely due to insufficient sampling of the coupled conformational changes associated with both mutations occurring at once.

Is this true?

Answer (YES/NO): NO